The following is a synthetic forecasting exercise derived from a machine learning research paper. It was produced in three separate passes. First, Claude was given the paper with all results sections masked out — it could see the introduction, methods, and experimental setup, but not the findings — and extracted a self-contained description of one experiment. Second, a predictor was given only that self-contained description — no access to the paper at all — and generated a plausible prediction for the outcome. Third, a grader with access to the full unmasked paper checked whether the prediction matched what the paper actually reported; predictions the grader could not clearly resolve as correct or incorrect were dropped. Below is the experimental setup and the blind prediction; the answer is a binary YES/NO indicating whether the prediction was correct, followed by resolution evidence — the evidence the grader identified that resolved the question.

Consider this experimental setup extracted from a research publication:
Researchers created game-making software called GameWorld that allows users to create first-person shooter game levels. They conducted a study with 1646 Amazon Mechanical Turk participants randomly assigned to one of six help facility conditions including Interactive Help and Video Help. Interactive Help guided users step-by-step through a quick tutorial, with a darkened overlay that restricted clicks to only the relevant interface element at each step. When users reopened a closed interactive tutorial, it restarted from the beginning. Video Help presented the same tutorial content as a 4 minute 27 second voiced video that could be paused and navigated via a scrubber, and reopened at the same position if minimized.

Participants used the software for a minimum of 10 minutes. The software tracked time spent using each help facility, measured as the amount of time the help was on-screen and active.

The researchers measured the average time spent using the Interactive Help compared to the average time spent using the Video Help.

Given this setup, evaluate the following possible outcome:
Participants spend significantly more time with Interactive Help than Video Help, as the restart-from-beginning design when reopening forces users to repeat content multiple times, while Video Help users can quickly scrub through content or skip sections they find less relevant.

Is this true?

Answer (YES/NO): NO